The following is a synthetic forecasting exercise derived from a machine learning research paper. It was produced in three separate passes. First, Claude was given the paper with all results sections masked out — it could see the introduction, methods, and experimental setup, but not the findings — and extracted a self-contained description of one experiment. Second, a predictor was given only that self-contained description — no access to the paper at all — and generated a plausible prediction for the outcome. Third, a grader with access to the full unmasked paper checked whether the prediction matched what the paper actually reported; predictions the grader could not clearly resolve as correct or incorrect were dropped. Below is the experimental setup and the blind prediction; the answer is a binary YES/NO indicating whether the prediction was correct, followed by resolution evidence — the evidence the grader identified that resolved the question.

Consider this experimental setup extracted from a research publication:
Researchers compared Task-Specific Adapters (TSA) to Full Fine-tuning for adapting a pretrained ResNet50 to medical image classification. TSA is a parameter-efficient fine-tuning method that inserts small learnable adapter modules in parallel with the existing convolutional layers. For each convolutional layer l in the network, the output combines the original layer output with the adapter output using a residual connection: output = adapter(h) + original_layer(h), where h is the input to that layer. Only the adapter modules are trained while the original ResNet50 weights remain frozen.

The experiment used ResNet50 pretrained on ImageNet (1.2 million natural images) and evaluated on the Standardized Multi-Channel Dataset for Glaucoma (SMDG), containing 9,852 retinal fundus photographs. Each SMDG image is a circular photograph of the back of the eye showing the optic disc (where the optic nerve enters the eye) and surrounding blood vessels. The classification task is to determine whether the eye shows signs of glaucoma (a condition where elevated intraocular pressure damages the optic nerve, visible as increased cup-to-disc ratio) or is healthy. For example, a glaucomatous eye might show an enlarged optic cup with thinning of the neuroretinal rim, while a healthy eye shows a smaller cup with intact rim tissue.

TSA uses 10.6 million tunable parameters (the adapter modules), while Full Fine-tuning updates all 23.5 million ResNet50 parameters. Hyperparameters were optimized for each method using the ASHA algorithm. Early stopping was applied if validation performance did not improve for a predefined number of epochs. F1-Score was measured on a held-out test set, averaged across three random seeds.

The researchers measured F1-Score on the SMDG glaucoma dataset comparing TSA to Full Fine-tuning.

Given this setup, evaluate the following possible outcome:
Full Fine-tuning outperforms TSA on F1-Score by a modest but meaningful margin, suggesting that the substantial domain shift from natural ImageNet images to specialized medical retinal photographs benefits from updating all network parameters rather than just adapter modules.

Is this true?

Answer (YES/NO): NO